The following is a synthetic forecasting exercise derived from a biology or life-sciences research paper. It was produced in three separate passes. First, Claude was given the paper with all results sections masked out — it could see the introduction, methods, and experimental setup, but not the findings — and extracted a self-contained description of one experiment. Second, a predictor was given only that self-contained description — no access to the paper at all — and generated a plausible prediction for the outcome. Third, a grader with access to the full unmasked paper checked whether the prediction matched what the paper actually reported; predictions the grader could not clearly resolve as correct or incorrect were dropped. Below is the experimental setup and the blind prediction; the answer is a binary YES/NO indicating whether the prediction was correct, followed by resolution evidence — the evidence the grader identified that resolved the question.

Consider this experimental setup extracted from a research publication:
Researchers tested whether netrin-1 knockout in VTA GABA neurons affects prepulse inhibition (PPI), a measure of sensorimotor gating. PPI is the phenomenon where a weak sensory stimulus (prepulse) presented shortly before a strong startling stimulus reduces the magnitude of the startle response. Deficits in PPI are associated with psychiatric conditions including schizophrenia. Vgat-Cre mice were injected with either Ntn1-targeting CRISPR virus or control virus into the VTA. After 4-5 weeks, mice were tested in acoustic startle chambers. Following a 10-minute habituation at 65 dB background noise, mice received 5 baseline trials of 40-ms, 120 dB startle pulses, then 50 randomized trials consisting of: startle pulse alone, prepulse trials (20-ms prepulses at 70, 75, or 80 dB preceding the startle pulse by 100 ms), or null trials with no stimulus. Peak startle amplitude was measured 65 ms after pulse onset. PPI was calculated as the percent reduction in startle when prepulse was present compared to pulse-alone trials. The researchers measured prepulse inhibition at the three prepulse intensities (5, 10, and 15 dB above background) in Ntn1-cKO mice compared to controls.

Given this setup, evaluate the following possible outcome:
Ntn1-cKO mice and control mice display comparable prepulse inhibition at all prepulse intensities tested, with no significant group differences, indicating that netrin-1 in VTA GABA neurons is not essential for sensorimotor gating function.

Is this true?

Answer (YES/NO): NO